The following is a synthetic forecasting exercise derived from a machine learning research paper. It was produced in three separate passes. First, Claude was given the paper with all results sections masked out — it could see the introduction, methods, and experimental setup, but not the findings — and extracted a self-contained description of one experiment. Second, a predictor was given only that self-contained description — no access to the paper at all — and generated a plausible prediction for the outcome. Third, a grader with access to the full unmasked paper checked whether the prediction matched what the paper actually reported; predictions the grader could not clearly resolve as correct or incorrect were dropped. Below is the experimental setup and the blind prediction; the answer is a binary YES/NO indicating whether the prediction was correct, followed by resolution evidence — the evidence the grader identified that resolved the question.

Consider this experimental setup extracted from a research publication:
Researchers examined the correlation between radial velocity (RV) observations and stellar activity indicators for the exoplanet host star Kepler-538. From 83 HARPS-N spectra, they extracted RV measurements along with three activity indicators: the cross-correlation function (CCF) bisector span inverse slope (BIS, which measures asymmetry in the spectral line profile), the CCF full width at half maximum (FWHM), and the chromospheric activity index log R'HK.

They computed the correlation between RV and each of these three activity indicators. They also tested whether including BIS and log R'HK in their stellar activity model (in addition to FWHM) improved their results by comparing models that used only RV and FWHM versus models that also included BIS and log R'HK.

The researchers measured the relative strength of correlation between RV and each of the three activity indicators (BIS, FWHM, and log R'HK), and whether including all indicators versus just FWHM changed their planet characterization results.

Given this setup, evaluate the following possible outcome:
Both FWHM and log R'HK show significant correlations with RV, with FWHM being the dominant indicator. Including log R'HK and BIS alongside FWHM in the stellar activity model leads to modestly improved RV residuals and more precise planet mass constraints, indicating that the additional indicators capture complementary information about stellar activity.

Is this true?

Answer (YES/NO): NO